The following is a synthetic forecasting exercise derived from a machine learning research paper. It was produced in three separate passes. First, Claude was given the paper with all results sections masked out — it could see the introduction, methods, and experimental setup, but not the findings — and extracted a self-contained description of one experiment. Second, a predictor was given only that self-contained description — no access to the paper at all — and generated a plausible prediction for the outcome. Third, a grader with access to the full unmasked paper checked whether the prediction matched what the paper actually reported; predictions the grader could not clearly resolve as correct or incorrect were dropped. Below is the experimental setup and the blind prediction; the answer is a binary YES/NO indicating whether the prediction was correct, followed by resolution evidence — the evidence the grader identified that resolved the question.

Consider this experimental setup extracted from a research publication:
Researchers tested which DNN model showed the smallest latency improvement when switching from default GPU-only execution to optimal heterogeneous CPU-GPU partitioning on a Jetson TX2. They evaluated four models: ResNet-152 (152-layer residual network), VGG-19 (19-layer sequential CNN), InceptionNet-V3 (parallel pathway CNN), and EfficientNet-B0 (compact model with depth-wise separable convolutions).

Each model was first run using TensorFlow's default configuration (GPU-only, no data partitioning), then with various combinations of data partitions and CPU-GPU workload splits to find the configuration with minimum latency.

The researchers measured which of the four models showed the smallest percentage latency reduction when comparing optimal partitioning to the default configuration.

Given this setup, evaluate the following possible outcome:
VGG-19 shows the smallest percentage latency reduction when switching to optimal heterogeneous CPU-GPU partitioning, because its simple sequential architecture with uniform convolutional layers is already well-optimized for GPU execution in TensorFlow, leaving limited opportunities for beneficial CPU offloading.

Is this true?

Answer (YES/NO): YES